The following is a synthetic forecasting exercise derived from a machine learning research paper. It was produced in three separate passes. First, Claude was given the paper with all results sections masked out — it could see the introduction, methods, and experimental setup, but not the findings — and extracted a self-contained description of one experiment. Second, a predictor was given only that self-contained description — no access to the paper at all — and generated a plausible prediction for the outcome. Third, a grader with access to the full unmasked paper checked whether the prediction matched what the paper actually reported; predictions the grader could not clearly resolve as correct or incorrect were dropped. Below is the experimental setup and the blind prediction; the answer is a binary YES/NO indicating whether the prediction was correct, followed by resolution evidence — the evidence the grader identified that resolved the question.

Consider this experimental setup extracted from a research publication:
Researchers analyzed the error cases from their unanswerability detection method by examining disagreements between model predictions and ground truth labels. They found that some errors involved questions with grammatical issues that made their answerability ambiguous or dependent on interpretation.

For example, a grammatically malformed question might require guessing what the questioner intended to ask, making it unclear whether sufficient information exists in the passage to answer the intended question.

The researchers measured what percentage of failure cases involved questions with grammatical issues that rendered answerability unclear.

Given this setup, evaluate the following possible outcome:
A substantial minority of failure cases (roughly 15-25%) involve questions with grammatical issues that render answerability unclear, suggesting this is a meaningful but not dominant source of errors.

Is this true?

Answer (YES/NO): NO